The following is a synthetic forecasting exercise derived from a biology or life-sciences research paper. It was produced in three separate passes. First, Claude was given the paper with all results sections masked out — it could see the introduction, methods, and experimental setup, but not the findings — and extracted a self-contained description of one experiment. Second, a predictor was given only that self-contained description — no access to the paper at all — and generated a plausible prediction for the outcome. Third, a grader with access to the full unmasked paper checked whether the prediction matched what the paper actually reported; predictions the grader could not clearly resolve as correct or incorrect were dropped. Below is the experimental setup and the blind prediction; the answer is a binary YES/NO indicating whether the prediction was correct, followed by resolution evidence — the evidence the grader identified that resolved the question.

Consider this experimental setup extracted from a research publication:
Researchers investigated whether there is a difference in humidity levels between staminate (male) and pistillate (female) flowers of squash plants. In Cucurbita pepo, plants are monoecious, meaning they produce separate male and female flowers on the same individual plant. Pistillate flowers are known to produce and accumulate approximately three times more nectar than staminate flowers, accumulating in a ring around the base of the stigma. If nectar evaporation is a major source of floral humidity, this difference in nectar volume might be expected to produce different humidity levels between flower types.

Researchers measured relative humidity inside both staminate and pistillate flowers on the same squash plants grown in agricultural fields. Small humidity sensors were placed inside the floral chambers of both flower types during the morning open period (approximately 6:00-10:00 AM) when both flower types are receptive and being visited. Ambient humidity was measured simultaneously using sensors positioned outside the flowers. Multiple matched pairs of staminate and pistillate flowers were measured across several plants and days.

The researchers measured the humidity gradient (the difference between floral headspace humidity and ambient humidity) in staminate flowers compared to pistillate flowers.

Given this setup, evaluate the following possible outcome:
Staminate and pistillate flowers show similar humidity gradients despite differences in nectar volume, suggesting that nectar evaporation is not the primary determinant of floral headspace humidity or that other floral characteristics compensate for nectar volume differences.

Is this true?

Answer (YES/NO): YES